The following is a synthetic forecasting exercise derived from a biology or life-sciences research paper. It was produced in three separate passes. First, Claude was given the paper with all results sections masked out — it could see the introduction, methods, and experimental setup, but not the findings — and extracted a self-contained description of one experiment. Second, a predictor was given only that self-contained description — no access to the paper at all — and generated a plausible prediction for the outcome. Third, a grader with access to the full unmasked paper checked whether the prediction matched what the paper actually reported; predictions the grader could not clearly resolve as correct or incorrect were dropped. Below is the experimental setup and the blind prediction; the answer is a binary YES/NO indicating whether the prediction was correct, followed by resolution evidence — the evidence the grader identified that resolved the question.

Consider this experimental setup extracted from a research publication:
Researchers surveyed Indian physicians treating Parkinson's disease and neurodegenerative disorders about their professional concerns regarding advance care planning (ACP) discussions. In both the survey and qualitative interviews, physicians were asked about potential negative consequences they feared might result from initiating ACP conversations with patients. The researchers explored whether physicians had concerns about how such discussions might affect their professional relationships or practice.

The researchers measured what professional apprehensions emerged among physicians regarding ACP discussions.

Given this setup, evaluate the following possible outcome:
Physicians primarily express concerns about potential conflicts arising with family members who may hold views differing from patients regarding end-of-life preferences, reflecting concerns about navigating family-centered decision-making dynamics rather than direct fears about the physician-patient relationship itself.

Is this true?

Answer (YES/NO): NO